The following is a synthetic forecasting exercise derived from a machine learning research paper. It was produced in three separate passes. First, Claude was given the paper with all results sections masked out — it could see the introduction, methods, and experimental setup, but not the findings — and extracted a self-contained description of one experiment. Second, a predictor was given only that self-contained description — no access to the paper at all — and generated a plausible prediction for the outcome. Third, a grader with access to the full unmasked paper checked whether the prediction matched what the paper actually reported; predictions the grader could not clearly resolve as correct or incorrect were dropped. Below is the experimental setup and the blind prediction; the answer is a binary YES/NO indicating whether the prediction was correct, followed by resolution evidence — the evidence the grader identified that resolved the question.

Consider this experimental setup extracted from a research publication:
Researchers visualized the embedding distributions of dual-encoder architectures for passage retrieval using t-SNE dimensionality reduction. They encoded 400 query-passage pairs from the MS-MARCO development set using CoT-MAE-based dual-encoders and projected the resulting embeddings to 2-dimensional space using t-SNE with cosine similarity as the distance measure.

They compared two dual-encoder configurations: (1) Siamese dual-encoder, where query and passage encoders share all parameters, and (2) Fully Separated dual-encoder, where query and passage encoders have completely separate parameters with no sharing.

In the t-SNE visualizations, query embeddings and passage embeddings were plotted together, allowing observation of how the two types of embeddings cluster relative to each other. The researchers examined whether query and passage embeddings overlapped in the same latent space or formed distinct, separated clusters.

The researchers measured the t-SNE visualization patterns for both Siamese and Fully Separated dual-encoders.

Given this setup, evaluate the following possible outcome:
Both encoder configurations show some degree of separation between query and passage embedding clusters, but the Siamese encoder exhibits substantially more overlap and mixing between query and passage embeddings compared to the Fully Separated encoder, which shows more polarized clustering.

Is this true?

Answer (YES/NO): NO